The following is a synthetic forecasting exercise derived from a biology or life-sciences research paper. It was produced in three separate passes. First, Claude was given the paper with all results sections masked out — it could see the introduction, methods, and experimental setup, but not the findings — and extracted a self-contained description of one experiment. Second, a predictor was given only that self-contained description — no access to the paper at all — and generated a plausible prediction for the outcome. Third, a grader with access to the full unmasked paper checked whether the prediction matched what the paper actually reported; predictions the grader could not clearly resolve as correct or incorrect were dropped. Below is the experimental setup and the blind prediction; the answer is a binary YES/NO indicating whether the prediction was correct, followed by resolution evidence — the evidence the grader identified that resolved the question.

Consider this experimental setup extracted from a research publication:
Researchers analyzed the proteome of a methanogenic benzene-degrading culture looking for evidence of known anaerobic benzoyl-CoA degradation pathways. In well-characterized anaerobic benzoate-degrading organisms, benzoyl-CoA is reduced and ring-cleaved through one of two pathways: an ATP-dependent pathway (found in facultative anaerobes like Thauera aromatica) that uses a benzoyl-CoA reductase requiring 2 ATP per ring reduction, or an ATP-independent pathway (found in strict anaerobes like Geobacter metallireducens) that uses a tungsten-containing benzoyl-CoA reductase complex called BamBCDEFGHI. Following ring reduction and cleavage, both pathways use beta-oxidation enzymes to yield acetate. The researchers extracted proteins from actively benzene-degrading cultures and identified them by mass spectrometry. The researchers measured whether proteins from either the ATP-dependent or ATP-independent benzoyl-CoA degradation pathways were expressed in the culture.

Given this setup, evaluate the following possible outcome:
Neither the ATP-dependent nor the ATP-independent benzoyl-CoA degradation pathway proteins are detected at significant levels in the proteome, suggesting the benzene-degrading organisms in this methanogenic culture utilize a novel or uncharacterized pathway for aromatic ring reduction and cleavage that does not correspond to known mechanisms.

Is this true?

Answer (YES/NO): NO